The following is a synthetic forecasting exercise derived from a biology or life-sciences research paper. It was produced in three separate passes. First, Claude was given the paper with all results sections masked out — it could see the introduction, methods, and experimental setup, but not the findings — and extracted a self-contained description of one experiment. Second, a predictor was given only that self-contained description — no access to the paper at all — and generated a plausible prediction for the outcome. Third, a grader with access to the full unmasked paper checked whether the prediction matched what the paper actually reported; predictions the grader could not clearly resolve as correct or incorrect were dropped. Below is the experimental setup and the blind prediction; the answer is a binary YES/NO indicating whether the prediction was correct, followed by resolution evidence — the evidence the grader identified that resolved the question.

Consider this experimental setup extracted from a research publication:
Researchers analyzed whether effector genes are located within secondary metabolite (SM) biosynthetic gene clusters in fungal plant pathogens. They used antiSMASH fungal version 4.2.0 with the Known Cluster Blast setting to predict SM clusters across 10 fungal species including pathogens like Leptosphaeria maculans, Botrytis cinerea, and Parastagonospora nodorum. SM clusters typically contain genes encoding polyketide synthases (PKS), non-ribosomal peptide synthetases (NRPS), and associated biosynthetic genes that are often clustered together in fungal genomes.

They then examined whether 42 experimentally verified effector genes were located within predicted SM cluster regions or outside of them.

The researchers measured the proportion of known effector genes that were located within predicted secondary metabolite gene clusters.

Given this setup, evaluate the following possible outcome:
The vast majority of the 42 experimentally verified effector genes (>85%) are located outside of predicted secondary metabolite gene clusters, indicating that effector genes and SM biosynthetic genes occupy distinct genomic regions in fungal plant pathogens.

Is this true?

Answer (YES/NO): YES